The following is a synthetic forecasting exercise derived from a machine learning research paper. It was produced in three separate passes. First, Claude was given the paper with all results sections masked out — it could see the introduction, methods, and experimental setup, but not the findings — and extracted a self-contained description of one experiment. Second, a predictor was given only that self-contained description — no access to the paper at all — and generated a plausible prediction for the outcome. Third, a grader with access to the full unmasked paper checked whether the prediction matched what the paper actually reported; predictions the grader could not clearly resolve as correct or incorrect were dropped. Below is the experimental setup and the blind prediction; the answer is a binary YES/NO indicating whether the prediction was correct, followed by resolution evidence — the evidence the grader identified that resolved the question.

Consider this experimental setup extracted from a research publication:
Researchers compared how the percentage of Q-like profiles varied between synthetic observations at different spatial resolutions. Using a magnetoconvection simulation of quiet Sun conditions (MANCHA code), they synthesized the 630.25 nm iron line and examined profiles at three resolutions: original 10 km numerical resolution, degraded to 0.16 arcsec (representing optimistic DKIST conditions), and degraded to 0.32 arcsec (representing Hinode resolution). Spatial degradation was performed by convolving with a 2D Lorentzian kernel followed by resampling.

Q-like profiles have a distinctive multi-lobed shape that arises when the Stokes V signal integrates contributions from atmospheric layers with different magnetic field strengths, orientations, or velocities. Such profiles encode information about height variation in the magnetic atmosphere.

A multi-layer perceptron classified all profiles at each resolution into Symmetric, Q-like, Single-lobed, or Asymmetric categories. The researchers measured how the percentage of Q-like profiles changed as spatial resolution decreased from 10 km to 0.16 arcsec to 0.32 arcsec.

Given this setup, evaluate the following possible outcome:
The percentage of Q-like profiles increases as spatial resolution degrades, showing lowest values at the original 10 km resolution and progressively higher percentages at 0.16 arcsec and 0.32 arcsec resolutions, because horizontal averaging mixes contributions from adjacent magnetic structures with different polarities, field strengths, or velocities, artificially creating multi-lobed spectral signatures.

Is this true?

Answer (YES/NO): NO